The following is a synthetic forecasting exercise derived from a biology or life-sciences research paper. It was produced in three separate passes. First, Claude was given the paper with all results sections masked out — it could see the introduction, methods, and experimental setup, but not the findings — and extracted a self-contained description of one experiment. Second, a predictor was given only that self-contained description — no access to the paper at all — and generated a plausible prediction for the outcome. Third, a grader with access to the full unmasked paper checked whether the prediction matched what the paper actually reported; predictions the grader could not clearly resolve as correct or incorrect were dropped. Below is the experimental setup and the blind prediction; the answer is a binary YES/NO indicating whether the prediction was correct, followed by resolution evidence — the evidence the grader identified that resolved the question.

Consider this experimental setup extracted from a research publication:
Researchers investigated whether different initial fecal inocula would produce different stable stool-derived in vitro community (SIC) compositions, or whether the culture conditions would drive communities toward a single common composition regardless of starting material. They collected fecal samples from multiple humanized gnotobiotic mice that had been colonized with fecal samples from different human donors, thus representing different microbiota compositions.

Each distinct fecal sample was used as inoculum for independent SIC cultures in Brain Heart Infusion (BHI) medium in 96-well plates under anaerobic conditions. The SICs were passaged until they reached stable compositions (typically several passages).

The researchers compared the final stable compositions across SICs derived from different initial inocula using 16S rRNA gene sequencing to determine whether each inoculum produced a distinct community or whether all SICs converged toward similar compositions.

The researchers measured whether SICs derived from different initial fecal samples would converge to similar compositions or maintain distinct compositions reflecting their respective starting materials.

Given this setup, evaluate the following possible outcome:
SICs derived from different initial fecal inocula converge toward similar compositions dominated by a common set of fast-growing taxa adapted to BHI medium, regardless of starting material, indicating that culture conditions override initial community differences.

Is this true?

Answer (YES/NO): NO